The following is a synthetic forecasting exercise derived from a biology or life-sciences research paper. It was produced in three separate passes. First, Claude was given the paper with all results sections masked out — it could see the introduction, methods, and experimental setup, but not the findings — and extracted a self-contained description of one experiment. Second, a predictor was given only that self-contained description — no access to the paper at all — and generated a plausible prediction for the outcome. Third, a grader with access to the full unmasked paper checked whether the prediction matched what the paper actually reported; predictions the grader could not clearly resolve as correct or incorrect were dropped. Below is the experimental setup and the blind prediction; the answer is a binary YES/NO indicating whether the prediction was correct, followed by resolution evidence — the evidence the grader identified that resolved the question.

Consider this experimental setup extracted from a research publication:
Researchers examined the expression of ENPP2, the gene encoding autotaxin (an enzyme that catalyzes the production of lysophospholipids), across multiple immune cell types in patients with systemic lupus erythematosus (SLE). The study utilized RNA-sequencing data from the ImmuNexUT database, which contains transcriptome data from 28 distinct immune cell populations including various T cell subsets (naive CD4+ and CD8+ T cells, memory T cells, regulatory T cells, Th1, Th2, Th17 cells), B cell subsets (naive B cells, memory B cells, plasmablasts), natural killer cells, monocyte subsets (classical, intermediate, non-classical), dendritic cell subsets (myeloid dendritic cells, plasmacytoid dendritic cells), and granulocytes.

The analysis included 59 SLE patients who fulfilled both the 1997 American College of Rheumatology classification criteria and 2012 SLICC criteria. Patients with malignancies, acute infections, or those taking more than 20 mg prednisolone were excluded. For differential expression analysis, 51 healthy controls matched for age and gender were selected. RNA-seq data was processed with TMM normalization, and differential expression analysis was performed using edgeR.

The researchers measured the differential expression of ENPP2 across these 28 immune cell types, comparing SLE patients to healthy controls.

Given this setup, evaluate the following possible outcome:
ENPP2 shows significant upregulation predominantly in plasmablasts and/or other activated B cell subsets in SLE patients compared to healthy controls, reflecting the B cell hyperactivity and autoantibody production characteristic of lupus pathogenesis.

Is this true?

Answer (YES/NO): NO